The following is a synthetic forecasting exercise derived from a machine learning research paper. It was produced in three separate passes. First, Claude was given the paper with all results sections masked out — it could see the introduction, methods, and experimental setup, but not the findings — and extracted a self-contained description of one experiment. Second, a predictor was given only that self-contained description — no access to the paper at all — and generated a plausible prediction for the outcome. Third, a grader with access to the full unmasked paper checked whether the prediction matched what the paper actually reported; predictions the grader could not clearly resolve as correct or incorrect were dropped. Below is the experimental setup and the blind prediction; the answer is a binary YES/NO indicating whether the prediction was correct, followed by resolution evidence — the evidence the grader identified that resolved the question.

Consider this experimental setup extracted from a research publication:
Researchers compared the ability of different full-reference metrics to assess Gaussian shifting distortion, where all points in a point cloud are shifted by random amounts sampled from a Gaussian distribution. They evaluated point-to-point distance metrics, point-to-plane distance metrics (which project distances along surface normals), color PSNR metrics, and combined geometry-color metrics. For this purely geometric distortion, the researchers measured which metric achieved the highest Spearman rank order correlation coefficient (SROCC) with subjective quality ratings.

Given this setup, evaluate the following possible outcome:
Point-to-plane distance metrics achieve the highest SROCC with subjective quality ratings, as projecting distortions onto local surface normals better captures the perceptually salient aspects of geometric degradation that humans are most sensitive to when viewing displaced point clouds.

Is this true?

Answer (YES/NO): YES